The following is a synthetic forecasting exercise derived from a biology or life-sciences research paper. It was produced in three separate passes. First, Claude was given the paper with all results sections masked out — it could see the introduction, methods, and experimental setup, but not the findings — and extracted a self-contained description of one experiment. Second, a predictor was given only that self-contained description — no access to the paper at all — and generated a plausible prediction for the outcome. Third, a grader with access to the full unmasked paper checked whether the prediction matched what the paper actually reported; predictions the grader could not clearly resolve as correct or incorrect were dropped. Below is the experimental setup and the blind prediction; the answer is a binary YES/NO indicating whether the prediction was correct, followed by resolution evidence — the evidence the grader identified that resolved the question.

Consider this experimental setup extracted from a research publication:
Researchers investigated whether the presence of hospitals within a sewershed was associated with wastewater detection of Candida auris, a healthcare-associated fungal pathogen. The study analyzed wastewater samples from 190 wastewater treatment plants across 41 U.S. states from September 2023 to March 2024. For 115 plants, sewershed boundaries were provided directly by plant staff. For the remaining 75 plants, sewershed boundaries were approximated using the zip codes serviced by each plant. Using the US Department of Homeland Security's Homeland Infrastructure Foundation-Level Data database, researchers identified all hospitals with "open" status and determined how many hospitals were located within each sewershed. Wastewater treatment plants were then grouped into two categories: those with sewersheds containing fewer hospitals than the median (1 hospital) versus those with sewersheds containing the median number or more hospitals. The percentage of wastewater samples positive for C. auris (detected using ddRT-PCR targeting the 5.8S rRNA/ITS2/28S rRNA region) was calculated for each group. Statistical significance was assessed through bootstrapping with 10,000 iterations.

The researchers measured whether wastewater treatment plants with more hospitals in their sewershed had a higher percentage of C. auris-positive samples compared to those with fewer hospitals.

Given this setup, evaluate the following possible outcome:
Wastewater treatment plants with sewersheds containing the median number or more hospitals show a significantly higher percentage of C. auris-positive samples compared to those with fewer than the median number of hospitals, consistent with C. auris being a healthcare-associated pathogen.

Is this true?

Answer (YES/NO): YES